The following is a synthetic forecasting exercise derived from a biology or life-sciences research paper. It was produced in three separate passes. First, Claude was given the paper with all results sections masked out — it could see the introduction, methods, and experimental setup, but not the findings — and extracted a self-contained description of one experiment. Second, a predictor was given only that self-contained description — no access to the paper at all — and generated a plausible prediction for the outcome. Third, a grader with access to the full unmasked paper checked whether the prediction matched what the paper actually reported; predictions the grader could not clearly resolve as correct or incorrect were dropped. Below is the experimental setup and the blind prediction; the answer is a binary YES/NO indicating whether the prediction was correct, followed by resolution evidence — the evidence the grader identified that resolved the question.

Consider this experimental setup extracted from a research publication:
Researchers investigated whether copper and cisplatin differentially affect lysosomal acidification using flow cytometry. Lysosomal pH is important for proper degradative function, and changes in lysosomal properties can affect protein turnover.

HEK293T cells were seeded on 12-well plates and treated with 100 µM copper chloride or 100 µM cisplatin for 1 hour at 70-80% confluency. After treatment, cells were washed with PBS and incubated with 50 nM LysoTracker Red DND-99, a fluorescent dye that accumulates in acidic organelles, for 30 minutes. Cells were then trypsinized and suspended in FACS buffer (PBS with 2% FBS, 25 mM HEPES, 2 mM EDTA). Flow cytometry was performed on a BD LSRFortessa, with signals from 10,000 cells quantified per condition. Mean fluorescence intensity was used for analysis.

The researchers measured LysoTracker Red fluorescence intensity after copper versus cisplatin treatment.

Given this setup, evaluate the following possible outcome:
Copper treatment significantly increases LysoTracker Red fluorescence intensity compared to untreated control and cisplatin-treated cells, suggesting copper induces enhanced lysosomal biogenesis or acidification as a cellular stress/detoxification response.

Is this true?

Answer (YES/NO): NO